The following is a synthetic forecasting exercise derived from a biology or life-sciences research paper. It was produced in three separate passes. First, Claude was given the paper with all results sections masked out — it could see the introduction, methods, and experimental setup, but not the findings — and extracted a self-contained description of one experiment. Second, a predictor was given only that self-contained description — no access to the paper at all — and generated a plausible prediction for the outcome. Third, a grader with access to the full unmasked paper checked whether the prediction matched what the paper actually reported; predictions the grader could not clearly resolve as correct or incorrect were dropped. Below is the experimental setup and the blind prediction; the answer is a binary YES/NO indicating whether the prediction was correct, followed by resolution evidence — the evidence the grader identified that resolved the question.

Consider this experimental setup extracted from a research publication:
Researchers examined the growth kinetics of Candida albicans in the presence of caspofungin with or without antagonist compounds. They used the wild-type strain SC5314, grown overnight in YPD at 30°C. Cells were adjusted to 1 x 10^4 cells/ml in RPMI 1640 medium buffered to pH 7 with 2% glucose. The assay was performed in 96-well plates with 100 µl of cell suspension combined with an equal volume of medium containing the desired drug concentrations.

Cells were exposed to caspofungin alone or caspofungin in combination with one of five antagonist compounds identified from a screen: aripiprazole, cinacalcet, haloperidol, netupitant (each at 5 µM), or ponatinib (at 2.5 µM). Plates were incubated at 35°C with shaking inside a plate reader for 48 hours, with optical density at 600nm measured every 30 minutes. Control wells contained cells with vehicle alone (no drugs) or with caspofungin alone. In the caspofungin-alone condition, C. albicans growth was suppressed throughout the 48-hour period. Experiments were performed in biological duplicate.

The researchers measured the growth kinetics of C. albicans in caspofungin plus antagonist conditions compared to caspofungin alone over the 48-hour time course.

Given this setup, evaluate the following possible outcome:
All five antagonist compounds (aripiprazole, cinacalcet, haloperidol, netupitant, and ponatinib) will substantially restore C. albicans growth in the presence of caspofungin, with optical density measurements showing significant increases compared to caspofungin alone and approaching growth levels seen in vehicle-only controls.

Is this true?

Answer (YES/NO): NO